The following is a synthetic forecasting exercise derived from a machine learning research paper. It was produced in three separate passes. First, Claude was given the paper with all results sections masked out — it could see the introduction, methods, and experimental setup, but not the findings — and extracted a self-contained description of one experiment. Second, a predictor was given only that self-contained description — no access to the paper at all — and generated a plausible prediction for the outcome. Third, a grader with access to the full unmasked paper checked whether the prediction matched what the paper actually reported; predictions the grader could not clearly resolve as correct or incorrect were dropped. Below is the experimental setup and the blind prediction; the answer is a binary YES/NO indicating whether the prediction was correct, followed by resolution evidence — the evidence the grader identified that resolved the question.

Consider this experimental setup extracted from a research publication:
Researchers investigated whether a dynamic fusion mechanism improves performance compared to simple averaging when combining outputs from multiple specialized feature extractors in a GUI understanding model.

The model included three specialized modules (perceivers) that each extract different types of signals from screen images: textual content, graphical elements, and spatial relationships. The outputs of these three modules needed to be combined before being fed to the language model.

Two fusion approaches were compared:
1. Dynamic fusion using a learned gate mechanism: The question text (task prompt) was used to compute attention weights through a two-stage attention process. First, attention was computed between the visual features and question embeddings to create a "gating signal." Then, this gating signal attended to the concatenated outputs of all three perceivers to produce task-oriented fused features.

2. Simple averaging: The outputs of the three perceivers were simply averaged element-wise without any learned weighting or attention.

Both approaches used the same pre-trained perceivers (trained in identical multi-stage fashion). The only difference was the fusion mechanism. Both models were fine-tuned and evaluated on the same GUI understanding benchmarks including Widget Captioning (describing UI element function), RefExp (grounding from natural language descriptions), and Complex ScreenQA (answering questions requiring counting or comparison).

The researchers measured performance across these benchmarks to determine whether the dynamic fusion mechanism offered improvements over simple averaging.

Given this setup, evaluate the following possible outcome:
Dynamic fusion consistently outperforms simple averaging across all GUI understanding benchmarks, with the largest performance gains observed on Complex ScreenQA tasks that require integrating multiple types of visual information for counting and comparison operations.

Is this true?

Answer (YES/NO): NO